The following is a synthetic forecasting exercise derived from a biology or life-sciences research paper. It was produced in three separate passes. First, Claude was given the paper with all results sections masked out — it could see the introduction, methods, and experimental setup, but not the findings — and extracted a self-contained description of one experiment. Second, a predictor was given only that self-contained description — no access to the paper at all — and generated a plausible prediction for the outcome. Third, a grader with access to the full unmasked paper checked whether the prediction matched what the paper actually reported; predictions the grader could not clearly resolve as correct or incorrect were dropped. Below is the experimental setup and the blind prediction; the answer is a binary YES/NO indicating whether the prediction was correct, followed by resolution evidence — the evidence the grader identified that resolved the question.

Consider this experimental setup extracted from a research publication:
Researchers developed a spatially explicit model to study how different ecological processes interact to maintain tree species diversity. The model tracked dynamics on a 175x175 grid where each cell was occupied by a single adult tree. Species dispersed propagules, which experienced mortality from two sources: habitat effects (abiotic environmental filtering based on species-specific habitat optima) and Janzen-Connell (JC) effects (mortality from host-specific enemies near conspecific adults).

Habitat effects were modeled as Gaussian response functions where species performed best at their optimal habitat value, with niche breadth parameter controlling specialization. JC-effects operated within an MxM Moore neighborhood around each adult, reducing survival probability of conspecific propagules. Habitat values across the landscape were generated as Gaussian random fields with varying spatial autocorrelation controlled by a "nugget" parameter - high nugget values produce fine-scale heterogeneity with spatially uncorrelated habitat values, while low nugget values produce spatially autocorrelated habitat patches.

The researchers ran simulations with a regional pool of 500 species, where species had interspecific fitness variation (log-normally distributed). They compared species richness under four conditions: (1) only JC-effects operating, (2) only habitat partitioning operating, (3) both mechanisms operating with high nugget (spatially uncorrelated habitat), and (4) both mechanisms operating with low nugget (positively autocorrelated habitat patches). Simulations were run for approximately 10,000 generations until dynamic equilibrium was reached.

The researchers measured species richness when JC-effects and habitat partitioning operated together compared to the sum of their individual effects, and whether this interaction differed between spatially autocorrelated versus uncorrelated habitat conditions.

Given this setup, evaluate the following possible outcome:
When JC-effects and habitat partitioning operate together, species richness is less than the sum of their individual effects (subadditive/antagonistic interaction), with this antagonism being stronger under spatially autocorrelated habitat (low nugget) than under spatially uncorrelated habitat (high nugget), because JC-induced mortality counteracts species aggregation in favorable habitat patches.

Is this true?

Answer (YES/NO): NO